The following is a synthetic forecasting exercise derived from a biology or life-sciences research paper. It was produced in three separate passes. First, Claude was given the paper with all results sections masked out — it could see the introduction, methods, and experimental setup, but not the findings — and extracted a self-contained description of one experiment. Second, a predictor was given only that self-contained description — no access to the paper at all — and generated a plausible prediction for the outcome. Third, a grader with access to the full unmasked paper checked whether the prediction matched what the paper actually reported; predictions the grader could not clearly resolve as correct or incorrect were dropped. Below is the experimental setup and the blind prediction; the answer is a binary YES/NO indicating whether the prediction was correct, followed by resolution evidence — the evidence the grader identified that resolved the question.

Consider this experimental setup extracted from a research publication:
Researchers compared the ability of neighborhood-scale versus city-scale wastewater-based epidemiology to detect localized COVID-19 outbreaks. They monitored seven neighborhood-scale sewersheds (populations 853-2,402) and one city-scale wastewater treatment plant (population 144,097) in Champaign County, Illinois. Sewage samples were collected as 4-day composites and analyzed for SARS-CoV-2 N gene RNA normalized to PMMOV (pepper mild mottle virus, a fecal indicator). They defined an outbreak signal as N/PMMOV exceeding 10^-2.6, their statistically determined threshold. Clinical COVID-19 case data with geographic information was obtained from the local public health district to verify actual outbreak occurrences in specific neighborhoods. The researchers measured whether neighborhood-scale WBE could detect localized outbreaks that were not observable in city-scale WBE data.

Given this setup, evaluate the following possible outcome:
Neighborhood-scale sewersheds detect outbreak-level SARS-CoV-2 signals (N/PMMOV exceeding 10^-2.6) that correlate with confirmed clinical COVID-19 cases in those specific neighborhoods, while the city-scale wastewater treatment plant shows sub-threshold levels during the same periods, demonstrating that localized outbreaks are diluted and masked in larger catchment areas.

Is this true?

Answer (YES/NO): YES